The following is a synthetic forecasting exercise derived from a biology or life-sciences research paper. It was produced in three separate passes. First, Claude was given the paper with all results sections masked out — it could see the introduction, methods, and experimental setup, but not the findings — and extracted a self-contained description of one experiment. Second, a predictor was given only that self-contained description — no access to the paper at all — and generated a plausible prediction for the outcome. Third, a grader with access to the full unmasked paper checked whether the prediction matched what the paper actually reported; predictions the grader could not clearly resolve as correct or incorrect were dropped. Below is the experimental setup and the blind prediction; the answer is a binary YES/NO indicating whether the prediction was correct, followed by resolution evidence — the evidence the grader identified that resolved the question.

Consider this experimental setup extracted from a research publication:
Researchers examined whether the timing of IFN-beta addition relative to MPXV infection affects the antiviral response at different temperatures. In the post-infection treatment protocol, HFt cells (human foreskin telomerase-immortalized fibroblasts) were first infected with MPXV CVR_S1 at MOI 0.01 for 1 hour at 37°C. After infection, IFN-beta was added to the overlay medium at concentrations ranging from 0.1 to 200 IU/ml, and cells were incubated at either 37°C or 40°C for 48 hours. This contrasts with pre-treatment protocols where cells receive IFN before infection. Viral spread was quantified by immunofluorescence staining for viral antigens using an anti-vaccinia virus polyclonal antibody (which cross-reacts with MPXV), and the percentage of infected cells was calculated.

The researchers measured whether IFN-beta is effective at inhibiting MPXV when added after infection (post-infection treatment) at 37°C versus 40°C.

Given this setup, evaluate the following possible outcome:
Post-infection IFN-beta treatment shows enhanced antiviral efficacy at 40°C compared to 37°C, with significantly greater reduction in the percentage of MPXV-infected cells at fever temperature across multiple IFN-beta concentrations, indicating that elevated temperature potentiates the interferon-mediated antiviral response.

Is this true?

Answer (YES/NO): YES